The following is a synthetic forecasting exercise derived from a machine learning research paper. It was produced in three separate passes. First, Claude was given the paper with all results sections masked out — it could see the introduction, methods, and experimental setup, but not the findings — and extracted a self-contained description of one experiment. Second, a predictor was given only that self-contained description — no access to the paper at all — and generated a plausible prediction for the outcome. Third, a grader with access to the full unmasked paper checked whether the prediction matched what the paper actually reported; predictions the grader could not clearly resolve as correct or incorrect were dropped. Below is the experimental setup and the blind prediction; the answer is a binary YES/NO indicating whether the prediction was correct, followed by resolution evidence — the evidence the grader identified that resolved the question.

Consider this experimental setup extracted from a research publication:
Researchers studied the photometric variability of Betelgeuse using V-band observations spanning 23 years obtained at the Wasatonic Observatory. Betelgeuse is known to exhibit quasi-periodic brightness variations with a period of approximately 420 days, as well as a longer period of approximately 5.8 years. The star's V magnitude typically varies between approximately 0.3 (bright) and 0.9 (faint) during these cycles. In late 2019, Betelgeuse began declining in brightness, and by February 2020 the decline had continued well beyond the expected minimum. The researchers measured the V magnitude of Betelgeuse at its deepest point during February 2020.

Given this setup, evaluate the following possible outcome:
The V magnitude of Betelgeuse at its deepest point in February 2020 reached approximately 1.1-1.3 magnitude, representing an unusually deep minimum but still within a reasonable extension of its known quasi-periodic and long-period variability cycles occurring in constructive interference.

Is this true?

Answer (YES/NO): NO